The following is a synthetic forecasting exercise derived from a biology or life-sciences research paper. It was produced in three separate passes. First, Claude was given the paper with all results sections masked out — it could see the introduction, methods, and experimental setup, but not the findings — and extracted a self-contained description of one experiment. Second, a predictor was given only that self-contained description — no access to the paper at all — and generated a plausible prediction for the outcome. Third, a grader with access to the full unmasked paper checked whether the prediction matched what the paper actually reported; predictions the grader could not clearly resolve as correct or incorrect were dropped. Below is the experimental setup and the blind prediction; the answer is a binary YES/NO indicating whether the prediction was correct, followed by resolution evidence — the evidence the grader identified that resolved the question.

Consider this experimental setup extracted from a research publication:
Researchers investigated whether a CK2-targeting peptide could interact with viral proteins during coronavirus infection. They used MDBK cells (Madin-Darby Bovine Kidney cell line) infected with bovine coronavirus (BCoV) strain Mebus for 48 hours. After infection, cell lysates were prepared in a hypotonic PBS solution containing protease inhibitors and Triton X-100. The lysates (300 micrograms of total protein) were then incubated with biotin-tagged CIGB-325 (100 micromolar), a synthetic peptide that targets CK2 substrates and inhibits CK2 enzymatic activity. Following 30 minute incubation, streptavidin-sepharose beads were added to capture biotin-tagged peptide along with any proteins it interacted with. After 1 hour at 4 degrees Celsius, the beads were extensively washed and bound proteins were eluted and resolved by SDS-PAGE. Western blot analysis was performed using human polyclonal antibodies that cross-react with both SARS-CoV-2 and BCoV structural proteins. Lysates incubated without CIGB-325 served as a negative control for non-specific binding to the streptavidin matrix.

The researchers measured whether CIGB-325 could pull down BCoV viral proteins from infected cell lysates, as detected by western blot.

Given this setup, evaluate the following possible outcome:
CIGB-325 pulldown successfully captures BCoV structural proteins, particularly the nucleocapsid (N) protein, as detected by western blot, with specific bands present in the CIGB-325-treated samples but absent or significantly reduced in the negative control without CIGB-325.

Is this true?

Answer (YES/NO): YES